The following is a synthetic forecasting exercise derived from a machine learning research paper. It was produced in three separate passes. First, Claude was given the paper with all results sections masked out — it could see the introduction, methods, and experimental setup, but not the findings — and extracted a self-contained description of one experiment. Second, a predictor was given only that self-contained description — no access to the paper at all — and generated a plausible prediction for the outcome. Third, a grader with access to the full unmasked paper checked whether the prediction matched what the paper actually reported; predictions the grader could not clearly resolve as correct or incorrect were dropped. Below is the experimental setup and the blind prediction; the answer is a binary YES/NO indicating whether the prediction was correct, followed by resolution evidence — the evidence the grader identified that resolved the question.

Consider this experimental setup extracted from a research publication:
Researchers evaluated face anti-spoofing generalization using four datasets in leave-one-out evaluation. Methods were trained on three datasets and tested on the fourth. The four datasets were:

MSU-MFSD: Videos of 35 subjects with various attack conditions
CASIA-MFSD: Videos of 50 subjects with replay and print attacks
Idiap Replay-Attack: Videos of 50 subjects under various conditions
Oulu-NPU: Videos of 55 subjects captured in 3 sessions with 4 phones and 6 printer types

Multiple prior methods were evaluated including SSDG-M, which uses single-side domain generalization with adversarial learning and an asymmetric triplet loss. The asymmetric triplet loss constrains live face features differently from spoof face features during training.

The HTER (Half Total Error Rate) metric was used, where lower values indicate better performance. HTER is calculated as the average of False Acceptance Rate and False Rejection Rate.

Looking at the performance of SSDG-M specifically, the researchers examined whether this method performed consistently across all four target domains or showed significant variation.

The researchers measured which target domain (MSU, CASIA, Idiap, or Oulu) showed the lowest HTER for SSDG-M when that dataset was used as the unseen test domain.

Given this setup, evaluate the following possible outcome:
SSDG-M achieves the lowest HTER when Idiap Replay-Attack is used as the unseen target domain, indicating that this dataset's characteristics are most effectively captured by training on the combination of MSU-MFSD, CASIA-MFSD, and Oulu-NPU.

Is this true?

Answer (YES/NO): NO